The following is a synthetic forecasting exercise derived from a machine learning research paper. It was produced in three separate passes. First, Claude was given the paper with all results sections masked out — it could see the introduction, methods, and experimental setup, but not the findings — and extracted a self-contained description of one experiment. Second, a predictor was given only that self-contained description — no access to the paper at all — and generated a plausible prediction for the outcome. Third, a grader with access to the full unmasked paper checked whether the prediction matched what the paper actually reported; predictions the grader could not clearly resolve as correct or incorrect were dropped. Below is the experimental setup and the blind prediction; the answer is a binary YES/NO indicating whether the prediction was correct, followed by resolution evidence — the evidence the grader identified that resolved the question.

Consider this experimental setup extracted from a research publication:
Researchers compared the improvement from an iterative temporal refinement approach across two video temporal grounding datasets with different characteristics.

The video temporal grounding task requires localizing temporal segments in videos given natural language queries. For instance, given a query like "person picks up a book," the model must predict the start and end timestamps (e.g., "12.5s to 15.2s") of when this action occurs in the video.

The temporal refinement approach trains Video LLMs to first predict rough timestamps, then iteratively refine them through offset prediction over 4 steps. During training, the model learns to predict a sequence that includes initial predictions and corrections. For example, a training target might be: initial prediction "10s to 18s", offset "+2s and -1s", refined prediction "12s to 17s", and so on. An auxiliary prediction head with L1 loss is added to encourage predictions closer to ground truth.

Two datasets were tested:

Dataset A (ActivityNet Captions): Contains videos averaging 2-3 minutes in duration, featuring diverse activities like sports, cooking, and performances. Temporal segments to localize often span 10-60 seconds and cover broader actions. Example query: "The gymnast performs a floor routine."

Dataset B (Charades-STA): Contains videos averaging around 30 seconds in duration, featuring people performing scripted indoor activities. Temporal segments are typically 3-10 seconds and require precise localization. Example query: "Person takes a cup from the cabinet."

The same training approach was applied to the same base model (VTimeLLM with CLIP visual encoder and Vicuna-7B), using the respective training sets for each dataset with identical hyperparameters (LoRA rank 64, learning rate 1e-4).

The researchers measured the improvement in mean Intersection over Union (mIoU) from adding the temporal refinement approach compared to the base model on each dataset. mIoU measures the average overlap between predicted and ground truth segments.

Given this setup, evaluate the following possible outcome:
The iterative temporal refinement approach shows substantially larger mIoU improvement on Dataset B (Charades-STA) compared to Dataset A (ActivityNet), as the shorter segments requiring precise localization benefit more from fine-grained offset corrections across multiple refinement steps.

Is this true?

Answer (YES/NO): YES